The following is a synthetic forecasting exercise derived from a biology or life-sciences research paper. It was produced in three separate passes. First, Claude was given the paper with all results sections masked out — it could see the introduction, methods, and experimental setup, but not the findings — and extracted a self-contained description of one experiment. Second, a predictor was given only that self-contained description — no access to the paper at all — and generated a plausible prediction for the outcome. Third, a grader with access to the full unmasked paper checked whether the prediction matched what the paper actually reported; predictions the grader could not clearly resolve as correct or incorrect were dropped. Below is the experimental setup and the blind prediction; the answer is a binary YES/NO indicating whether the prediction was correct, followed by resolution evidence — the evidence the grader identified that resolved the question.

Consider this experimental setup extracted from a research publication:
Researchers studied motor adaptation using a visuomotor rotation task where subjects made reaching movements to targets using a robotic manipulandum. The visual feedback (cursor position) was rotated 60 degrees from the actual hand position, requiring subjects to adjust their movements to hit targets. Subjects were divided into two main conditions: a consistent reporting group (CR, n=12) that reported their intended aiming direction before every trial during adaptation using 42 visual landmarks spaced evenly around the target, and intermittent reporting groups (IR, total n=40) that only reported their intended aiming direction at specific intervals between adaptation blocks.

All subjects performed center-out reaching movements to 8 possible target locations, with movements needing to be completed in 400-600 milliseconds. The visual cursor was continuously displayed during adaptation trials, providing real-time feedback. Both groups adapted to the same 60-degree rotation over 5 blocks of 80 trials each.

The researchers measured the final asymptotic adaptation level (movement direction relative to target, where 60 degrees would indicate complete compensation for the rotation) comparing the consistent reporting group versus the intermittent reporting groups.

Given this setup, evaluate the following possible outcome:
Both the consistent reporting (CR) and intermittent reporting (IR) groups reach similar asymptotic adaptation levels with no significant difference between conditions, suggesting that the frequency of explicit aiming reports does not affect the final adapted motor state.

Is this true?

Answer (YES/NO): NO